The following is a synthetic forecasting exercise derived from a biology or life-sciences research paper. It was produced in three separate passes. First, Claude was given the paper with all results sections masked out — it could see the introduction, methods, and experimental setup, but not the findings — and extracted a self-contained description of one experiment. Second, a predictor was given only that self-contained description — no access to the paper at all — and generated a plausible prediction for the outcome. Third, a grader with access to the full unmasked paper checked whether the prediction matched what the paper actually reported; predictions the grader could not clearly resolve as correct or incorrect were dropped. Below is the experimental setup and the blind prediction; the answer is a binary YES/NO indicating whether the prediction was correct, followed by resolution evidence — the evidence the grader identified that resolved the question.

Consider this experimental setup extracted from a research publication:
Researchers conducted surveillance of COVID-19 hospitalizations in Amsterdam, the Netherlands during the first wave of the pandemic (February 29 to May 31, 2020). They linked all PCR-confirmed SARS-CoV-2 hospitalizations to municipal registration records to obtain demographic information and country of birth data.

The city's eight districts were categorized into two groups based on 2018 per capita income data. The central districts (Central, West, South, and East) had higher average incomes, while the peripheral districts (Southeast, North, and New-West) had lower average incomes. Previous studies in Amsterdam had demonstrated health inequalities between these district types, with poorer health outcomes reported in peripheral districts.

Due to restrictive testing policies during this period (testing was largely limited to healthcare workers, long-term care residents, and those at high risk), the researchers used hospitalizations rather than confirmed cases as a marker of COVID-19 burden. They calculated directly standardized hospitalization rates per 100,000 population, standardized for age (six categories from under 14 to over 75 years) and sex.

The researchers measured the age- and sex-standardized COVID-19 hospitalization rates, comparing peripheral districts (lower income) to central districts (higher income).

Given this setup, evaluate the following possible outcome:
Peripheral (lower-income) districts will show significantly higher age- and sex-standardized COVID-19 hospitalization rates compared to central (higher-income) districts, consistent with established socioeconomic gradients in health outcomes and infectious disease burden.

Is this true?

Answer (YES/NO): YES